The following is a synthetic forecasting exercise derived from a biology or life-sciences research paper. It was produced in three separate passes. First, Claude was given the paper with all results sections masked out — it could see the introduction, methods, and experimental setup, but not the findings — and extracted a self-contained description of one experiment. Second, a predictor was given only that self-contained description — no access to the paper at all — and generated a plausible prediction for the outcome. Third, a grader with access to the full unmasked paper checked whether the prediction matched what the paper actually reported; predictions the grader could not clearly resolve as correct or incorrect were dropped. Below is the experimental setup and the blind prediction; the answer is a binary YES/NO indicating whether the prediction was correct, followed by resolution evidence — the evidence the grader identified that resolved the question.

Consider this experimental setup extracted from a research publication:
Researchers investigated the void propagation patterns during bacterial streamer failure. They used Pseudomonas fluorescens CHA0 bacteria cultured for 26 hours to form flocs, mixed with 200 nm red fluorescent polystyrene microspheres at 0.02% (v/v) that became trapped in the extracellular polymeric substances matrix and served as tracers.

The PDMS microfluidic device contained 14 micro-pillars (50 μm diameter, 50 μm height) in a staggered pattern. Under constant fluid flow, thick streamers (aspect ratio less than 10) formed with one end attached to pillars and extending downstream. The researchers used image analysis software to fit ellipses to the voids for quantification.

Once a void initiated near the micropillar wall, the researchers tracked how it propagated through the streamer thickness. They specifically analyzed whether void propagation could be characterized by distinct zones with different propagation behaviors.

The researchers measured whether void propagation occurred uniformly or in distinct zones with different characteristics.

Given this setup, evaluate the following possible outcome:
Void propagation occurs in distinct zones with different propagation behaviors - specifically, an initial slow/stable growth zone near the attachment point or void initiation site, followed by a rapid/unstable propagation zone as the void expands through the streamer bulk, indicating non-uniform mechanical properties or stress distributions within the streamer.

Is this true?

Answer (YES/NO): NO